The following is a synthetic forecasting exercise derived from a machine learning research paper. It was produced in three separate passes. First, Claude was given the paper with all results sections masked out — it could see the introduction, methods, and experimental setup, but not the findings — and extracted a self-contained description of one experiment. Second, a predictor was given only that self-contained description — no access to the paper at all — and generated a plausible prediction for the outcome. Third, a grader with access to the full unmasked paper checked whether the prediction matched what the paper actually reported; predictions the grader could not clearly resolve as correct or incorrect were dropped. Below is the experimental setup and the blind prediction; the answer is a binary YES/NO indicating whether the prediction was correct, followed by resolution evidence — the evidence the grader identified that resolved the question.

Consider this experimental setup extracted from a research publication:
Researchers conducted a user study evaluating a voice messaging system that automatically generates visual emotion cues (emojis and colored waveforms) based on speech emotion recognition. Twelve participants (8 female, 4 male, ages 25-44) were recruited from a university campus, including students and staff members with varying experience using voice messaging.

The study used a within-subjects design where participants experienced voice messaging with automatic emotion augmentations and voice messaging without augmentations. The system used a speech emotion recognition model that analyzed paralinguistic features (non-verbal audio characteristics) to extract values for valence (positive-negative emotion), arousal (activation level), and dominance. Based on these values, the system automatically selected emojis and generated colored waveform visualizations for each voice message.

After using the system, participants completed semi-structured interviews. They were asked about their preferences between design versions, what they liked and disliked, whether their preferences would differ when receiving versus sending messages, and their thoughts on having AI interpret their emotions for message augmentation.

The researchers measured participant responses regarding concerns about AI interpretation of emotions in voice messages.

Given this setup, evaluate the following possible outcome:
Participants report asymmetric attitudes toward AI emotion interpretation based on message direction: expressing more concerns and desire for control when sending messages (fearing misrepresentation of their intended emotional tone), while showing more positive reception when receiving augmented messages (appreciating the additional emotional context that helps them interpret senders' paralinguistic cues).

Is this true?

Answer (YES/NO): YES